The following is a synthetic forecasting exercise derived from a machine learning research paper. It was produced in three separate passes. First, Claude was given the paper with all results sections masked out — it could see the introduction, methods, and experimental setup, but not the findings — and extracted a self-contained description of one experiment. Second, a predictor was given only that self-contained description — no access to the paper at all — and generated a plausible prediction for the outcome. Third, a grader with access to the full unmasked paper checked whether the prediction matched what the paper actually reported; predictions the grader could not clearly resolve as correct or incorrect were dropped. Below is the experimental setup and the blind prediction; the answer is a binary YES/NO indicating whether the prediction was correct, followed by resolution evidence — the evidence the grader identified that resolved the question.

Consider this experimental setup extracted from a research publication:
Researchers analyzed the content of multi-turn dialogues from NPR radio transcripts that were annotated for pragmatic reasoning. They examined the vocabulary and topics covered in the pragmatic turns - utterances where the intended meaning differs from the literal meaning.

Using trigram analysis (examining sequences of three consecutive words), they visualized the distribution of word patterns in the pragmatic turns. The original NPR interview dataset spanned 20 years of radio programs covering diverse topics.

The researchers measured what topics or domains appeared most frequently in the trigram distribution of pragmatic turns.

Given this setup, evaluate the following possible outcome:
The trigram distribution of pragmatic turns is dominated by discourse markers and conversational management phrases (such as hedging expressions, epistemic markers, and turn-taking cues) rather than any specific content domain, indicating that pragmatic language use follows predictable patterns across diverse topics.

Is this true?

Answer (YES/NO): NO